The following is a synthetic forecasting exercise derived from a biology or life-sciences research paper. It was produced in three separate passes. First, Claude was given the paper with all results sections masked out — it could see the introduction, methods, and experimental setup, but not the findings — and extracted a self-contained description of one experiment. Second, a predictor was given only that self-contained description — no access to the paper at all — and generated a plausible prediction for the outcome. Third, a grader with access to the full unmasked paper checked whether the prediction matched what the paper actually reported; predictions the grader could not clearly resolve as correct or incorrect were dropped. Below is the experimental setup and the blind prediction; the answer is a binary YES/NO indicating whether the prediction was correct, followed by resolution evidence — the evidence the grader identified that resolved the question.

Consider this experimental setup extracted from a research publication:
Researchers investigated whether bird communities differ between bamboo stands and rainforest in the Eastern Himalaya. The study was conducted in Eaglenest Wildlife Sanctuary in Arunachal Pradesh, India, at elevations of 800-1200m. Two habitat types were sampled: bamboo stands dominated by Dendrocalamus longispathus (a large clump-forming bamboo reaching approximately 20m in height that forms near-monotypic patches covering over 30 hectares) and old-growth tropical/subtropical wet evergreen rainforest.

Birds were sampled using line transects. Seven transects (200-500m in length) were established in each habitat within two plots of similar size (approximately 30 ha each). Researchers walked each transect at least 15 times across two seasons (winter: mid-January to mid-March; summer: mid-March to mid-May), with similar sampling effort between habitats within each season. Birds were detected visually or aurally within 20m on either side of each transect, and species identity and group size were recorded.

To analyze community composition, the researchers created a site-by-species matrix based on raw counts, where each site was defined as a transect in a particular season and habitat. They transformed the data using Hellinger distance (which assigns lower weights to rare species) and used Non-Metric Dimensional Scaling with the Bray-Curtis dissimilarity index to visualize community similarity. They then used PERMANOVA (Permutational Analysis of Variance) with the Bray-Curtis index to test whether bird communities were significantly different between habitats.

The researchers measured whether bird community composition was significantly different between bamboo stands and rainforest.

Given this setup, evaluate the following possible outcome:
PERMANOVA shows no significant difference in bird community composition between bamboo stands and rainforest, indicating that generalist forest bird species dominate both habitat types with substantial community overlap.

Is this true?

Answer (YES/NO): NO